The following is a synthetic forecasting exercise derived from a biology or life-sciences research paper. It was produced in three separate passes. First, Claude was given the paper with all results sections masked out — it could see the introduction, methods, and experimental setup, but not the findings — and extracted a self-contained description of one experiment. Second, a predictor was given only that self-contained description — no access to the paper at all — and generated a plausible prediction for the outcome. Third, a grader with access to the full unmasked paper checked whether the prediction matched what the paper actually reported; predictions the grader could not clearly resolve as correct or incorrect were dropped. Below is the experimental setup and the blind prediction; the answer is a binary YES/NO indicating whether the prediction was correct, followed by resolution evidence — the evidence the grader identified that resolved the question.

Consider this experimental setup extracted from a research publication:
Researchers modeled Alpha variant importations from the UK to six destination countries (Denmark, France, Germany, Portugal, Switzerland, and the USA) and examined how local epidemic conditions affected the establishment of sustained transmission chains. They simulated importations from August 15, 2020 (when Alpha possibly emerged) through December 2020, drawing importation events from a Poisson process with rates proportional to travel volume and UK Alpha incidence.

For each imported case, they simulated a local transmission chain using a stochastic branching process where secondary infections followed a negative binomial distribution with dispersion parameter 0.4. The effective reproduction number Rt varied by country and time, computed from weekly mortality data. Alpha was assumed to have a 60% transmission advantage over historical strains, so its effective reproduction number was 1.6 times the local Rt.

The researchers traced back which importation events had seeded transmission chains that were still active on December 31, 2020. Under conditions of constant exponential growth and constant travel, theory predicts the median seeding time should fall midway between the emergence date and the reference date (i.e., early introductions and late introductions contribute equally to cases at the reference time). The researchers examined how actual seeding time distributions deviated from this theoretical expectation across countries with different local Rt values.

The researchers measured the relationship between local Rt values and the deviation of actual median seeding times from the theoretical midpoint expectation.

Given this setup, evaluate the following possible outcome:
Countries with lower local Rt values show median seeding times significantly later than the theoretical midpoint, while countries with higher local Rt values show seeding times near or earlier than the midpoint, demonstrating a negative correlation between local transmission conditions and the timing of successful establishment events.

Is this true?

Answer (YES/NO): YES